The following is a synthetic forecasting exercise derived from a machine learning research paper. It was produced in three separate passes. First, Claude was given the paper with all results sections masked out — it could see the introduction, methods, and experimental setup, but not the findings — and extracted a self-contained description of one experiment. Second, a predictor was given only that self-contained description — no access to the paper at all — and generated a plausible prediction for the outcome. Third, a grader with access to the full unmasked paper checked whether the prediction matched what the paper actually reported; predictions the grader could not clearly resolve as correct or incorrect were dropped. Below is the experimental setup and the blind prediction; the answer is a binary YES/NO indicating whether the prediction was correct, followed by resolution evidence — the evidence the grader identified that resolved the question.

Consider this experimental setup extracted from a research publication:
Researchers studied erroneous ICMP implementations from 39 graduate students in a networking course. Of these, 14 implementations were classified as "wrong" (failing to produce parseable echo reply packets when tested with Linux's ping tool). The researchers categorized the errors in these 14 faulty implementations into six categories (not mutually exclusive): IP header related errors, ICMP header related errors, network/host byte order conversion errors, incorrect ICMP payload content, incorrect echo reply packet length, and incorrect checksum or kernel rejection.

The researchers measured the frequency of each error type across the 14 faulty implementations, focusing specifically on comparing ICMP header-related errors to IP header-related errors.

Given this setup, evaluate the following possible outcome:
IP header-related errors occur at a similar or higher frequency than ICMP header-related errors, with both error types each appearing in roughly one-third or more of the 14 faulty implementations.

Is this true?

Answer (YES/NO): YES